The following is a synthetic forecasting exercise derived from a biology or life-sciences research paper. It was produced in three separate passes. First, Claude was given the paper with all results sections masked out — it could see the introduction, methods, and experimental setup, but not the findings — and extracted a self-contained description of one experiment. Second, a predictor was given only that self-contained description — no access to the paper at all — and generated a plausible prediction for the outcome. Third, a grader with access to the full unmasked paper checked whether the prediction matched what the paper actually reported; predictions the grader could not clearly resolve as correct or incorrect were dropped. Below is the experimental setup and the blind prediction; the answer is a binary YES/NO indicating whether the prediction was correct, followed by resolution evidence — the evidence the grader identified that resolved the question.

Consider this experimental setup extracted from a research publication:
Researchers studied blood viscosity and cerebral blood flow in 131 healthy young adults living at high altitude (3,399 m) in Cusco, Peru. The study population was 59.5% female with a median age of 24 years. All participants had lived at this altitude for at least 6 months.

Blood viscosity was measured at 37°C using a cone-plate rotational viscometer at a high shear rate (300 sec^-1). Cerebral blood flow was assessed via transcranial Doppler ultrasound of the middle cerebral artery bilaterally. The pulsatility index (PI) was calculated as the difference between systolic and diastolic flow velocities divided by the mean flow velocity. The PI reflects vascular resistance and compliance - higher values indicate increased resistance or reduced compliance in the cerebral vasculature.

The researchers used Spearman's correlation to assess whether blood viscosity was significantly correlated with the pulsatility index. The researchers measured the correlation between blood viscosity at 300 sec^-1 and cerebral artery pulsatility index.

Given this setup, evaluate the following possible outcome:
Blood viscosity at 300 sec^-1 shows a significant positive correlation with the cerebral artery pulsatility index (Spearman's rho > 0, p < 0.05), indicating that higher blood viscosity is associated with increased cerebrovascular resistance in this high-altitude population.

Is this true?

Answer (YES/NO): NO